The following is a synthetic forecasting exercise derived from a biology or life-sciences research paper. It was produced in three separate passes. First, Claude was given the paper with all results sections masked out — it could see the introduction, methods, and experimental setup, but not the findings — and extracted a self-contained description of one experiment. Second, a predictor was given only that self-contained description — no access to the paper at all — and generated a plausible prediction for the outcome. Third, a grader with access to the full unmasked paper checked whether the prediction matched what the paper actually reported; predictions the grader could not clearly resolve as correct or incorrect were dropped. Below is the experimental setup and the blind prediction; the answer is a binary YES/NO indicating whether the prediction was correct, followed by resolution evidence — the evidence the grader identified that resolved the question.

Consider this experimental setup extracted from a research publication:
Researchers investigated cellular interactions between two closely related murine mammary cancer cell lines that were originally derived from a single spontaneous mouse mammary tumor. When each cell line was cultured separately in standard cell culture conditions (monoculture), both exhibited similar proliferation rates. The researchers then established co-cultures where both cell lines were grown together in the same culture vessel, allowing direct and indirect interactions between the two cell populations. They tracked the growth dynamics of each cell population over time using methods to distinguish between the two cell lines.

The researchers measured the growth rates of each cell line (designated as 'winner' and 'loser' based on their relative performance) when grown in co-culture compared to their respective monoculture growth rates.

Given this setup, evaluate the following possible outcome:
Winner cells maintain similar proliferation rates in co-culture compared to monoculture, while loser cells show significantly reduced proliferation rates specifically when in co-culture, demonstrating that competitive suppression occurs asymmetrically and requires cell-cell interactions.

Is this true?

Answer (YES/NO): NO